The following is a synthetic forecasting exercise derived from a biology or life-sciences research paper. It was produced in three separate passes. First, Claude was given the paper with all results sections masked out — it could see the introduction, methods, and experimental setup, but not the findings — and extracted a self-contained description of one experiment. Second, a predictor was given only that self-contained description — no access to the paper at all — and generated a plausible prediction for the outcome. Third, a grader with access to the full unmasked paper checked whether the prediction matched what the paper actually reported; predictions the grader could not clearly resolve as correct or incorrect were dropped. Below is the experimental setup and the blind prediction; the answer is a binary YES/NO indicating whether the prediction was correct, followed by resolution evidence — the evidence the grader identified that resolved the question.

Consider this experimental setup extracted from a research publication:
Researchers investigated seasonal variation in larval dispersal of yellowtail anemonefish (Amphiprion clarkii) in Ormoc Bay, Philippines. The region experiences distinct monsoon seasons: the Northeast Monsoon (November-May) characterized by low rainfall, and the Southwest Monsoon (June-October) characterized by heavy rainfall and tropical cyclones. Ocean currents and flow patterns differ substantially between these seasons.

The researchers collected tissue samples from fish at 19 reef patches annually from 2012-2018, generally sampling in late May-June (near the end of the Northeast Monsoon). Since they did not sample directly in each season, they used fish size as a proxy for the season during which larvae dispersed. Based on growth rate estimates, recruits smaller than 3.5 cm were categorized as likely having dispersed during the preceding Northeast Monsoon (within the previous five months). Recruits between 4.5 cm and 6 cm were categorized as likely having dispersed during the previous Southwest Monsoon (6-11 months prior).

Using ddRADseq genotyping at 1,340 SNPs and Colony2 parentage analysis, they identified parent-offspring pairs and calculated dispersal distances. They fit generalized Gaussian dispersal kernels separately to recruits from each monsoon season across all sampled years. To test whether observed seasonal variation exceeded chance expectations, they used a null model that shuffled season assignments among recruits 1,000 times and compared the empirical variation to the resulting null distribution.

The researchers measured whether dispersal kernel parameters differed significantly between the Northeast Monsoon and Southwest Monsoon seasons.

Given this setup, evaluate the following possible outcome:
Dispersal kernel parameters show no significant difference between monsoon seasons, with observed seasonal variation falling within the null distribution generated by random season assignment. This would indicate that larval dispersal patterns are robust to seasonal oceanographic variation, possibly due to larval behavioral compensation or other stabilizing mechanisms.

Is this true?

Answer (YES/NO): NO